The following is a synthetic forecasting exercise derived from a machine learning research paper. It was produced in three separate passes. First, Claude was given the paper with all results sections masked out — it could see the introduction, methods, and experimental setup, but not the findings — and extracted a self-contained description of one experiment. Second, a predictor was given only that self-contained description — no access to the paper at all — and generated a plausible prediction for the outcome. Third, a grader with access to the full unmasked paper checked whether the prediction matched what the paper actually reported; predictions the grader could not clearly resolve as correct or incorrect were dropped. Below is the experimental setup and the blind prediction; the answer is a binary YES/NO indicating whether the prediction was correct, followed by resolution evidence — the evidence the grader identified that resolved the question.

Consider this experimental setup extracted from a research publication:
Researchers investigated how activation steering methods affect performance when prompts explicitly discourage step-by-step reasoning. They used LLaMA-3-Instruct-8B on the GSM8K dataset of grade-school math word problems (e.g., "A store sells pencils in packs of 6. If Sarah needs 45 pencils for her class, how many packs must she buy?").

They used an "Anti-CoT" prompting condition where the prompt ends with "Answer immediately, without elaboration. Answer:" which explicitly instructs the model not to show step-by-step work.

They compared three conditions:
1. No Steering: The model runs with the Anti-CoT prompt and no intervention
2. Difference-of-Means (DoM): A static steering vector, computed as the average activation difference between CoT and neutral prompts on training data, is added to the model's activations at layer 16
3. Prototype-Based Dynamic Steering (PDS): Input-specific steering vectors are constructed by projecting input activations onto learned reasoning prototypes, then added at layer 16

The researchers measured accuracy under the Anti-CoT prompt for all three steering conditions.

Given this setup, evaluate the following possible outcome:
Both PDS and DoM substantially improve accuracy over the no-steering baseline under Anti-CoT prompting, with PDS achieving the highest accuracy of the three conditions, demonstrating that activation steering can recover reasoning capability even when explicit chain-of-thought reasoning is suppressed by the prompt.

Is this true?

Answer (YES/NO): YES